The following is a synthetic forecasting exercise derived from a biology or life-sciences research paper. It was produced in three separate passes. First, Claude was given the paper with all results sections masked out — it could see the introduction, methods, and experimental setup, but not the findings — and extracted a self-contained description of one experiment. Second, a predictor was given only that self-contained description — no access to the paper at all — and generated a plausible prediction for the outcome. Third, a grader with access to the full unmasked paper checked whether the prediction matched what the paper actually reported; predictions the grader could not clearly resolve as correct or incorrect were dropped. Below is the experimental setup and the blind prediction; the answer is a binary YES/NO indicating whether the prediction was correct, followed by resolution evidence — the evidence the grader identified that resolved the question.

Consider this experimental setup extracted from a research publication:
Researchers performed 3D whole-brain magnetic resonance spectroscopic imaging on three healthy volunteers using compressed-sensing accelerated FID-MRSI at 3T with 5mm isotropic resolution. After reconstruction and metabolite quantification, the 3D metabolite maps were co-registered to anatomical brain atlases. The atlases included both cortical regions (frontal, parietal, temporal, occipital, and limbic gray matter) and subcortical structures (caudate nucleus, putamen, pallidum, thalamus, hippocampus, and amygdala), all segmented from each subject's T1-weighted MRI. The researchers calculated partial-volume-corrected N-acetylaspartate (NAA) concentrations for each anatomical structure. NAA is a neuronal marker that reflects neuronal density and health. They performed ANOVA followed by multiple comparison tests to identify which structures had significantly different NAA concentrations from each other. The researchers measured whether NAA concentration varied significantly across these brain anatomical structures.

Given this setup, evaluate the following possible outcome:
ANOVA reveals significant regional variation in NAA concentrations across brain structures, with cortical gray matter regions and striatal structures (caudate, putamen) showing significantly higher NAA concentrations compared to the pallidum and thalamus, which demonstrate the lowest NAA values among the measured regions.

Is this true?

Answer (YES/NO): NO